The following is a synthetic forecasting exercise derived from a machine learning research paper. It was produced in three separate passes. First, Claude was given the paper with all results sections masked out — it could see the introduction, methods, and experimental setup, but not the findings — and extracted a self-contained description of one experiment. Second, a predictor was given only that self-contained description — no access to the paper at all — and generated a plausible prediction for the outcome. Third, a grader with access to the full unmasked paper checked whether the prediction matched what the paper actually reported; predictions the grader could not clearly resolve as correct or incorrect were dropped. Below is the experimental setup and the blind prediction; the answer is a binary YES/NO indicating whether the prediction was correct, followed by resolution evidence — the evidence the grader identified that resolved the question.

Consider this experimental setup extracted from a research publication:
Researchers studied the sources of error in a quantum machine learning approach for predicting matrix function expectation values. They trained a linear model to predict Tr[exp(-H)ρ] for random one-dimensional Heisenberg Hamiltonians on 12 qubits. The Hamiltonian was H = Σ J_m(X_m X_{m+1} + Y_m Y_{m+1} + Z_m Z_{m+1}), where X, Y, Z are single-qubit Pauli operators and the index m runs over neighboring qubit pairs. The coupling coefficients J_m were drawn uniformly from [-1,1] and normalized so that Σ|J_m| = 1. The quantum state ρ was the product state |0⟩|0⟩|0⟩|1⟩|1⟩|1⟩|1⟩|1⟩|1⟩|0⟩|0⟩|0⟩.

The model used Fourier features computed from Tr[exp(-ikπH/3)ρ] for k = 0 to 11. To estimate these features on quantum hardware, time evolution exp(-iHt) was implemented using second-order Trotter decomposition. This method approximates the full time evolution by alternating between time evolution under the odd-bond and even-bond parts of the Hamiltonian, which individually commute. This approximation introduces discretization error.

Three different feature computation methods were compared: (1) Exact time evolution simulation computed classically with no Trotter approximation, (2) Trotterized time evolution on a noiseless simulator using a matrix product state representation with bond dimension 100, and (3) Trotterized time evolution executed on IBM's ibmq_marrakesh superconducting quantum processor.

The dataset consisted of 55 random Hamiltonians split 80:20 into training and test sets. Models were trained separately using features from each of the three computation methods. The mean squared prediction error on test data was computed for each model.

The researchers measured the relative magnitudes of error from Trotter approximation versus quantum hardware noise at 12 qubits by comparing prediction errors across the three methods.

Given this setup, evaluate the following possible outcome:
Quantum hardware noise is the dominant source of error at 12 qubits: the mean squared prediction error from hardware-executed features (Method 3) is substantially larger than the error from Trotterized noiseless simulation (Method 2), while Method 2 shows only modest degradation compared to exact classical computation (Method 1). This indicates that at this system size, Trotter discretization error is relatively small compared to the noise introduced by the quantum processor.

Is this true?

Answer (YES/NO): YES